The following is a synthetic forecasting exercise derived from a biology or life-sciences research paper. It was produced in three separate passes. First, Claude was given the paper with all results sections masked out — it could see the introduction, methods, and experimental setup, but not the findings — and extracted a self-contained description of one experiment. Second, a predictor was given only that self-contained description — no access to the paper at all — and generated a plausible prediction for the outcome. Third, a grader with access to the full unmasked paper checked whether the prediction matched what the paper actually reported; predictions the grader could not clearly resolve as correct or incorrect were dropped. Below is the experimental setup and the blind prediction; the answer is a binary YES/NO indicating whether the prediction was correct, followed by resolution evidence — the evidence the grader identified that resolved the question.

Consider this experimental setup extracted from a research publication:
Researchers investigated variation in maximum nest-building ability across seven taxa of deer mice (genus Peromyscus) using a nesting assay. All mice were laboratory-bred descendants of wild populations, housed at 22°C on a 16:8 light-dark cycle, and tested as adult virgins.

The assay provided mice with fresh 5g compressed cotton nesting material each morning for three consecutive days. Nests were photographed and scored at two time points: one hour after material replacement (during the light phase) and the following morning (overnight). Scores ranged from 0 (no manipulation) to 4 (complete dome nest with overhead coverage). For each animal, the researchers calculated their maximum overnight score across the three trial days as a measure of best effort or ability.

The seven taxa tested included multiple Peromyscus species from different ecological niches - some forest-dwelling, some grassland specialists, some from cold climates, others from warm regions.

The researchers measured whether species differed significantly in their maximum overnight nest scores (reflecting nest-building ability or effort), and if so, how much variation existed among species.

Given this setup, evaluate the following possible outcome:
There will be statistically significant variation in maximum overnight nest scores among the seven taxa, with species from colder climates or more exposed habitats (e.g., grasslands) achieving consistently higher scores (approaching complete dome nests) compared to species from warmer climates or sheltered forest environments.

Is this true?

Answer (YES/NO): NO